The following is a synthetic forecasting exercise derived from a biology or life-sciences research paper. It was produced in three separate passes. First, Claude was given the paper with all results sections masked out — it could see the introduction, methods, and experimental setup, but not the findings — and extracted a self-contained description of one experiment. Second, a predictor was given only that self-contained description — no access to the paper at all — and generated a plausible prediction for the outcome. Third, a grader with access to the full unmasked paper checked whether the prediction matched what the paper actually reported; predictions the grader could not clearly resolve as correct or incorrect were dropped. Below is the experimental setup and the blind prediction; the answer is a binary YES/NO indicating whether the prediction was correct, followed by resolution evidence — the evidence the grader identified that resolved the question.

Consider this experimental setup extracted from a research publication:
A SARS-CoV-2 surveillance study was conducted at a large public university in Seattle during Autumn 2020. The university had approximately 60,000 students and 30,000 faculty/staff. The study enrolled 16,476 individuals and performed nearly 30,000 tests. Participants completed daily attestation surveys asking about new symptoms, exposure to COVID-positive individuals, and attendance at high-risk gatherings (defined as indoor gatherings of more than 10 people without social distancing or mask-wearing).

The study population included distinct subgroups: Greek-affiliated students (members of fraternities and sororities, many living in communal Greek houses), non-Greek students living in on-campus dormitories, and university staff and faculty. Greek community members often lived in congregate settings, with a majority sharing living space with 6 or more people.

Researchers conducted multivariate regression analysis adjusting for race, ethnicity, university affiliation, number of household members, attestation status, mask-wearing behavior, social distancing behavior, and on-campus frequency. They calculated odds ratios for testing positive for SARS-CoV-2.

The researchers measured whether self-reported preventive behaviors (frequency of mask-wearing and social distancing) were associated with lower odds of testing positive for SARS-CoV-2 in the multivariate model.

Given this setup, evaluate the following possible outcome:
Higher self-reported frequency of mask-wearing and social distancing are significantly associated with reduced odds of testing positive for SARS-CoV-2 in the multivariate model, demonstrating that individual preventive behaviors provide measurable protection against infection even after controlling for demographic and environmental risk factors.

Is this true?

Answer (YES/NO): NO